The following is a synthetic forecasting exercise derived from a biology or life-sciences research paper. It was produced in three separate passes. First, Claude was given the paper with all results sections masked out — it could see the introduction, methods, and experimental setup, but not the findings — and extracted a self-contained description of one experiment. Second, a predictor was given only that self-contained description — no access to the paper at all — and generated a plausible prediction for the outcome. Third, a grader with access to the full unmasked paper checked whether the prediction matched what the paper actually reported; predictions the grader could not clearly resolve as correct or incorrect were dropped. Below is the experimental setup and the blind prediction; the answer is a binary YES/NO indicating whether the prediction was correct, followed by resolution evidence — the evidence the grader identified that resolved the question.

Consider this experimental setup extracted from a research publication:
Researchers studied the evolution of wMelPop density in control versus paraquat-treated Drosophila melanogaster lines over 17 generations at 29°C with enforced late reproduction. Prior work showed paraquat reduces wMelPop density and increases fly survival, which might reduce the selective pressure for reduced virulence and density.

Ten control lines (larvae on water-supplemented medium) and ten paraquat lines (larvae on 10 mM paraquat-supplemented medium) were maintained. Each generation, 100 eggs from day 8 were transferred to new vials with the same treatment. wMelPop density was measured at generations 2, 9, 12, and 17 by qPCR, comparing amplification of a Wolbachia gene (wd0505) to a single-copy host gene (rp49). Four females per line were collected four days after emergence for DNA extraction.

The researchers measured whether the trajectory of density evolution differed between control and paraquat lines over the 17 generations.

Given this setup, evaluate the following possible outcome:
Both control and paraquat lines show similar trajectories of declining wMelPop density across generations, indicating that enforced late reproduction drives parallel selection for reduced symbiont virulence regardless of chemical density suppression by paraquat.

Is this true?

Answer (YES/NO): NO